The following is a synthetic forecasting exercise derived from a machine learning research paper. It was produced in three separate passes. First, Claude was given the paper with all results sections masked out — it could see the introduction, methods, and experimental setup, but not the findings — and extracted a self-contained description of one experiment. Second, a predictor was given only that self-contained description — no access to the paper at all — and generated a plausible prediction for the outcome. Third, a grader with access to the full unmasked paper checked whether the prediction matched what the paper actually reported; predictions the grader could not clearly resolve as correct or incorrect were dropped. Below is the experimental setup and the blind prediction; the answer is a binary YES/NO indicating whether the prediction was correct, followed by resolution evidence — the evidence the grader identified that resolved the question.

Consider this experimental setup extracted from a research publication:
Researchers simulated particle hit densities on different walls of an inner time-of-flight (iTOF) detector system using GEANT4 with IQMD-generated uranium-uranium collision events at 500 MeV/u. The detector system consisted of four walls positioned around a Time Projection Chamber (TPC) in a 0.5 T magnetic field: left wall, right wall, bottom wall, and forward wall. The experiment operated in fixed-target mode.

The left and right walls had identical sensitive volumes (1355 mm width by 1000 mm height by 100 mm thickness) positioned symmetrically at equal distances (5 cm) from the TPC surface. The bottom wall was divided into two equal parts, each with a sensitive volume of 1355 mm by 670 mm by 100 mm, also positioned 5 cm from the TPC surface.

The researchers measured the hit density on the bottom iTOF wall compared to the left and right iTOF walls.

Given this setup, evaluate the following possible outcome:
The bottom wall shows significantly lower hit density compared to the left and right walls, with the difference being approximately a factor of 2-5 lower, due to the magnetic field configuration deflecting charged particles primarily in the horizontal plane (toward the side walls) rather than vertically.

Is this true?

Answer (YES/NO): NO